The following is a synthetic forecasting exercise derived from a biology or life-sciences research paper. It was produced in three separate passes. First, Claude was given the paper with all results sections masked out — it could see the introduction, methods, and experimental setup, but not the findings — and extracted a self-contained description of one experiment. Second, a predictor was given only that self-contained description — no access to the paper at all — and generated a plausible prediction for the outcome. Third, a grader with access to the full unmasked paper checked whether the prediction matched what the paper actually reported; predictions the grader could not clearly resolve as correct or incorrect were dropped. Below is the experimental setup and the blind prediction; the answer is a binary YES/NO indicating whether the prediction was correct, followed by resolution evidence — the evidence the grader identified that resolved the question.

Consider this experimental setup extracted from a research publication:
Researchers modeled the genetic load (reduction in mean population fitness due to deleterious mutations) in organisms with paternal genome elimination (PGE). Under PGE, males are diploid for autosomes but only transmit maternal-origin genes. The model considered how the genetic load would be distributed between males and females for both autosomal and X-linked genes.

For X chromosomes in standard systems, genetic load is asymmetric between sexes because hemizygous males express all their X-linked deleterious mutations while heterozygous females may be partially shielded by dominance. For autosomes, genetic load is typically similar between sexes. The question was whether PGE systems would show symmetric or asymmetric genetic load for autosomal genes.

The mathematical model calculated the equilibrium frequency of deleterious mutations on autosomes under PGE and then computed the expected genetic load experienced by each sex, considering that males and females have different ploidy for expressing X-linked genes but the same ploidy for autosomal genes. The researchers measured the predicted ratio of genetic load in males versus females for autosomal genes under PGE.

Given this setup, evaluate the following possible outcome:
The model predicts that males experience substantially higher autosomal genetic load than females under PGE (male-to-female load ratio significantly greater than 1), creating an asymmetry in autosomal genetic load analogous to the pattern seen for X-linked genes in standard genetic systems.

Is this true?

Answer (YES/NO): NO